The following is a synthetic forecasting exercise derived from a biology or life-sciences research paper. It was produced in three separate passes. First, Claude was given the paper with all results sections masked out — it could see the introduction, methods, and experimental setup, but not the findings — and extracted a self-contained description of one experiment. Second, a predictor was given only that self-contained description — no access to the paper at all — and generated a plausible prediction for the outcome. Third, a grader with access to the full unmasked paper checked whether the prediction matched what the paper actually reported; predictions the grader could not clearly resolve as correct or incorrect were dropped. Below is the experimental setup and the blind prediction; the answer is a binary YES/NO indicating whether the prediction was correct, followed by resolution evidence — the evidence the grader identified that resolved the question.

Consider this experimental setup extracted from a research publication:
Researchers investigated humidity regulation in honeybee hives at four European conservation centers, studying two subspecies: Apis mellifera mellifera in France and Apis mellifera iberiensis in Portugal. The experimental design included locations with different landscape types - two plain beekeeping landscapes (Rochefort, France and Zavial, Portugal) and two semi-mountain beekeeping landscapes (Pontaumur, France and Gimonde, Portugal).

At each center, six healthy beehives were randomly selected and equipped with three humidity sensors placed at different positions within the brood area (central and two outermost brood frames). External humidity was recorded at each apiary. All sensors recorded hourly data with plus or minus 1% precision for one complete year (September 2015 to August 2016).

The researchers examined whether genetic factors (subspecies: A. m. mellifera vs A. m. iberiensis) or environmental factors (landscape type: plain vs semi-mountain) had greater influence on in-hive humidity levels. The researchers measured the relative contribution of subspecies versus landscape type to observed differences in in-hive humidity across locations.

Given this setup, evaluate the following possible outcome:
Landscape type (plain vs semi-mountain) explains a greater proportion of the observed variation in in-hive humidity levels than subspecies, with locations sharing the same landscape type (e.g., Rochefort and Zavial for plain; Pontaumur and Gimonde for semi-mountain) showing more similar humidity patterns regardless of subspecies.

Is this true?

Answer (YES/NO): YES